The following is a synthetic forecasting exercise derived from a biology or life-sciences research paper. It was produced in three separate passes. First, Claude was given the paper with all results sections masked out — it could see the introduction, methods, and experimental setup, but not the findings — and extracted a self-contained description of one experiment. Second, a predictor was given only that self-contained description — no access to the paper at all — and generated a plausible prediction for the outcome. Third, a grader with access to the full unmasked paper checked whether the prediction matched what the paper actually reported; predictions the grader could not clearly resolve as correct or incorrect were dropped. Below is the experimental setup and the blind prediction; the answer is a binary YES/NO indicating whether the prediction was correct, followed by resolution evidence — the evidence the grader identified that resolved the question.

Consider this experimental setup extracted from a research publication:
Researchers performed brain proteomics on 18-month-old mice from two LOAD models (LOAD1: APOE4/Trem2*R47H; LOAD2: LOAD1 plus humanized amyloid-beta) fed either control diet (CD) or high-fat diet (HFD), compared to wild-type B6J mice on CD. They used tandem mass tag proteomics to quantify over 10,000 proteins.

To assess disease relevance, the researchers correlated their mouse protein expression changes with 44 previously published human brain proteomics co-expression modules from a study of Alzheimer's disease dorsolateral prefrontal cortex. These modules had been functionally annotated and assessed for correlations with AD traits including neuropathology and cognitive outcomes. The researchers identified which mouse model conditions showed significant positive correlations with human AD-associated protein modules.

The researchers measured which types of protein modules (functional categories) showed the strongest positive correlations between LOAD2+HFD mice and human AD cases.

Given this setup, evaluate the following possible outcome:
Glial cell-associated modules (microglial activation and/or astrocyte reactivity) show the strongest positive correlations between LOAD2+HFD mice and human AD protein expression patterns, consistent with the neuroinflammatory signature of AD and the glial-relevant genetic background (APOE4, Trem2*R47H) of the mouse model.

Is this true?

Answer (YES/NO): NO